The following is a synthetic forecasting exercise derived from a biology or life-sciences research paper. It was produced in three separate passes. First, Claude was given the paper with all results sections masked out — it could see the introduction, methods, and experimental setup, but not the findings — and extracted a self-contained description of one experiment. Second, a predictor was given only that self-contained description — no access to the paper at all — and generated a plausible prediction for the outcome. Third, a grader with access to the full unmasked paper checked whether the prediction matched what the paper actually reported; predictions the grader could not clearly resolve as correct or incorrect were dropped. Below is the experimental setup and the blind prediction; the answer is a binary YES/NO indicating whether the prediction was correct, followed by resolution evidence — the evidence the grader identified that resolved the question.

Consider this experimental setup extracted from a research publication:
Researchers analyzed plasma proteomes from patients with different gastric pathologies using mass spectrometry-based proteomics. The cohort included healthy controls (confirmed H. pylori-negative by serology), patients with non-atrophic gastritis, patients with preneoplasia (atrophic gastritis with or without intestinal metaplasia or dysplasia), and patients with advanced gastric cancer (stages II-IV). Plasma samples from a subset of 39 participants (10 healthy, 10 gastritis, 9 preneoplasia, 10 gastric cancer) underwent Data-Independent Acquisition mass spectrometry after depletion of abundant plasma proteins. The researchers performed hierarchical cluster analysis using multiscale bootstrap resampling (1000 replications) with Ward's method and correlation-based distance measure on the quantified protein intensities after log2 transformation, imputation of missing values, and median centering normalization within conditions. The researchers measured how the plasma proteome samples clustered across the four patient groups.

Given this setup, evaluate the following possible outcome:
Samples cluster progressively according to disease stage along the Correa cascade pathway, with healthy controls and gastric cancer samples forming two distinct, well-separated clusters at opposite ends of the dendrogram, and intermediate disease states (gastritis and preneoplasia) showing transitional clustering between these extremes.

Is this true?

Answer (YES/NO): NO